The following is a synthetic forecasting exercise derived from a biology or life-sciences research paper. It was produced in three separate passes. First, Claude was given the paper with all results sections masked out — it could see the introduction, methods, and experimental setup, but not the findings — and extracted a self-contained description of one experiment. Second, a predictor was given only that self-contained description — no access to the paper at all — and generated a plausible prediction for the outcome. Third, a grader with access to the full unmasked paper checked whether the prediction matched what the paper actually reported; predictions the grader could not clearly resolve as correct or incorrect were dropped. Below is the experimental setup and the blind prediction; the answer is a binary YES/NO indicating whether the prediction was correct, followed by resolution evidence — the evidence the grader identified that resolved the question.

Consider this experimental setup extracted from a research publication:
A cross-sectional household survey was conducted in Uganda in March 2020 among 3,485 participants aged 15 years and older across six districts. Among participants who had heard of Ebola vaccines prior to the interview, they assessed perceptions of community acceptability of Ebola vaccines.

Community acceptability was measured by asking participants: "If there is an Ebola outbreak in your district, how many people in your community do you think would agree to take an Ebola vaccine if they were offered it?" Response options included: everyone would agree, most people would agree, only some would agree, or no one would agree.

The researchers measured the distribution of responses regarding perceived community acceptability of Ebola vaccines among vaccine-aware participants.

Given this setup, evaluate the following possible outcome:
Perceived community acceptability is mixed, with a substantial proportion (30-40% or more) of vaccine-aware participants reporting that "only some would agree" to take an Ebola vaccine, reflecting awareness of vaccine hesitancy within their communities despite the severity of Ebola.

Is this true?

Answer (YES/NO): NO